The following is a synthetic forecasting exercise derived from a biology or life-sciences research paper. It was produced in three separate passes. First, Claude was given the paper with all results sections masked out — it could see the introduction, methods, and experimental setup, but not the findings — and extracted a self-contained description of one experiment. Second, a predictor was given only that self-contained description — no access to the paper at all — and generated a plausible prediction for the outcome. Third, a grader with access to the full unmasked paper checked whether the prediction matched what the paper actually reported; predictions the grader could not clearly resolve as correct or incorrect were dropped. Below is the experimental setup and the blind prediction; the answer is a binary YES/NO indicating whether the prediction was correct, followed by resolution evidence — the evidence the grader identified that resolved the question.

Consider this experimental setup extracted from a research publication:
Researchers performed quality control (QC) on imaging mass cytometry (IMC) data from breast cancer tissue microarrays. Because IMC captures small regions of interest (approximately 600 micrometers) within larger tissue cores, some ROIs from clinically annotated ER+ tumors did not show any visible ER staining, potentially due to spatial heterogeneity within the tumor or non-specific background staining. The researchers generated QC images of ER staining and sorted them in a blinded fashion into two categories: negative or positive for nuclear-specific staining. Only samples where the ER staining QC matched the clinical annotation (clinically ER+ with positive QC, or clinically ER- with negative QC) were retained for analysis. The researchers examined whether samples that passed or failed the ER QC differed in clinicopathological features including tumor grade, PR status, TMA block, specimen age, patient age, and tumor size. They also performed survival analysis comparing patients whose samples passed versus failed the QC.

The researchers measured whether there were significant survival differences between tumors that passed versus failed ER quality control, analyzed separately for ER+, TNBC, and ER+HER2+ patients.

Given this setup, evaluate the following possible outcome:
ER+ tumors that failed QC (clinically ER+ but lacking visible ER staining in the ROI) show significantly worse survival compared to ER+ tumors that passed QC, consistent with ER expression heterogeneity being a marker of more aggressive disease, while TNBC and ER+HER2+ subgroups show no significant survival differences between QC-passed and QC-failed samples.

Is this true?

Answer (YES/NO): NO